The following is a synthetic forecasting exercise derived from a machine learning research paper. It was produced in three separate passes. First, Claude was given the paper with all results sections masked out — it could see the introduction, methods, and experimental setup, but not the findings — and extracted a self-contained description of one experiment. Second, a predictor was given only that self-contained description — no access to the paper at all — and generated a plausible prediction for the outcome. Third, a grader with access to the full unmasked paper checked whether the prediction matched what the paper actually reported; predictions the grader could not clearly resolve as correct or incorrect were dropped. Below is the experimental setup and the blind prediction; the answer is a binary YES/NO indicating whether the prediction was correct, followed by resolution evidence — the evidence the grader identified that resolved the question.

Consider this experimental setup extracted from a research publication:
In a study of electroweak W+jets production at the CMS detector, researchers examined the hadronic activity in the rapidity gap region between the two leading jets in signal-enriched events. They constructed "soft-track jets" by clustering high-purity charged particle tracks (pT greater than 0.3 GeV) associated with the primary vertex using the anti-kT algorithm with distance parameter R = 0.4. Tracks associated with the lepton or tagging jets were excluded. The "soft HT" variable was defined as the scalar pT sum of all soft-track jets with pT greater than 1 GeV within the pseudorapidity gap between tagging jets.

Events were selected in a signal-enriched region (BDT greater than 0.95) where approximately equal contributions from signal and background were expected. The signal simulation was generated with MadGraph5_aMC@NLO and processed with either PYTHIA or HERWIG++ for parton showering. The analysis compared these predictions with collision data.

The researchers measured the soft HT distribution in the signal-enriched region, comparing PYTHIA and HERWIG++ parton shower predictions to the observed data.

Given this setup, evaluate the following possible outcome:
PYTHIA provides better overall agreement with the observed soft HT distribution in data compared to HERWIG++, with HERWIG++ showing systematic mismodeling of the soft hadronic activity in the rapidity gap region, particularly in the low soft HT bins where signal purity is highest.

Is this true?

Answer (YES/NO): NO